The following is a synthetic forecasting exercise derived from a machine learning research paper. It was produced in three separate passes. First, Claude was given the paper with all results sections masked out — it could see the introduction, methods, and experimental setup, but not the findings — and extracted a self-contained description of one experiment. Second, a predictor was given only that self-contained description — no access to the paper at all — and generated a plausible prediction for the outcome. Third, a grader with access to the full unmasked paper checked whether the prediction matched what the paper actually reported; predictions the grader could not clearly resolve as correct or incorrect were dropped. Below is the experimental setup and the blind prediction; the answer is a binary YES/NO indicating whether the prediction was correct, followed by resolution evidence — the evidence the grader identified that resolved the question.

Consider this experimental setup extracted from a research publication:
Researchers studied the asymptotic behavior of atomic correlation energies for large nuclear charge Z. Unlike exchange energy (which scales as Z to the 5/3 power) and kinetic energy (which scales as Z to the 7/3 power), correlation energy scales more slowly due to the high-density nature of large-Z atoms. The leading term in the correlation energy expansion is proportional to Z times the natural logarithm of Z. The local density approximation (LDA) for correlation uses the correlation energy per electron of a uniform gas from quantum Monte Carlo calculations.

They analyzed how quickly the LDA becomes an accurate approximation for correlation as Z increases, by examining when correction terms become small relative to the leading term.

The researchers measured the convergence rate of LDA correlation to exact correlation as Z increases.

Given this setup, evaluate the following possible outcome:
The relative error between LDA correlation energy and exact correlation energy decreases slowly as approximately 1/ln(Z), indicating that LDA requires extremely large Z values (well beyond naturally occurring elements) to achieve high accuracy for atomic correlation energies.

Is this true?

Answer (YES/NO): YES